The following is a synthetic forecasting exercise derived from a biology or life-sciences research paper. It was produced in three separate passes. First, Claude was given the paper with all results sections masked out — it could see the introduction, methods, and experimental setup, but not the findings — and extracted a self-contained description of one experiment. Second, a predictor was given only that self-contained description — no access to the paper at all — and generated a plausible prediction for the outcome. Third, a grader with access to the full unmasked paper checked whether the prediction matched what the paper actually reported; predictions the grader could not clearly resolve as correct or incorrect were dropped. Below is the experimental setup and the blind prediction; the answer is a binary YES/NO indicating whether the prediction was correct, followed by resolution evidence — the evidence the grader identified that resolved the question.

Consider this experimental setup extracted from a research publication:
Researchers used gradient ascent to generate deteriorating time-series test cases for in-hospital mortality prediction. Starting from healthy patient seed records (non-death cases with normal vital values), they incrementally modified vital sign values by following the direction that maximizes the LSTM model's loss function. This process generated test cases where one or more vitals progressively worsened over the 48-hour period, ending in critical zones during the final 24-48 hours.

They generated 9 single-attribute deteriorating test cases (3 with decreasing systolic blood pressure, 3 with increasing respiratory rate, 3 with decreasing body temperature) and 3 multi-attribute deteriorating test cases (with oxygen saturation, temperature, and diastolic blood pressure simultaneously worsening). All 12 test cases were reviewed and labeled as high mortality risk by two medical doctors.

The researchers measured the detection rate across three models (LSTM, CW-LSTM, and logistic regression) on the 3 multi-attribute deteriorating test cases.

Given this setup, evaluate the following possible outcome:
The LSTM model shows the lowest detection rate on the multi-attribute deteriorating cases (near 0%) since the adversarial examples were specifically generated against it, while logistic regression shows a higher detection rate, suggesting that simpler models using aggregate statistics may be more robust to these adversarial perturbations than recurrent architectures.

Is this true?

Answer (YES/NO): NO